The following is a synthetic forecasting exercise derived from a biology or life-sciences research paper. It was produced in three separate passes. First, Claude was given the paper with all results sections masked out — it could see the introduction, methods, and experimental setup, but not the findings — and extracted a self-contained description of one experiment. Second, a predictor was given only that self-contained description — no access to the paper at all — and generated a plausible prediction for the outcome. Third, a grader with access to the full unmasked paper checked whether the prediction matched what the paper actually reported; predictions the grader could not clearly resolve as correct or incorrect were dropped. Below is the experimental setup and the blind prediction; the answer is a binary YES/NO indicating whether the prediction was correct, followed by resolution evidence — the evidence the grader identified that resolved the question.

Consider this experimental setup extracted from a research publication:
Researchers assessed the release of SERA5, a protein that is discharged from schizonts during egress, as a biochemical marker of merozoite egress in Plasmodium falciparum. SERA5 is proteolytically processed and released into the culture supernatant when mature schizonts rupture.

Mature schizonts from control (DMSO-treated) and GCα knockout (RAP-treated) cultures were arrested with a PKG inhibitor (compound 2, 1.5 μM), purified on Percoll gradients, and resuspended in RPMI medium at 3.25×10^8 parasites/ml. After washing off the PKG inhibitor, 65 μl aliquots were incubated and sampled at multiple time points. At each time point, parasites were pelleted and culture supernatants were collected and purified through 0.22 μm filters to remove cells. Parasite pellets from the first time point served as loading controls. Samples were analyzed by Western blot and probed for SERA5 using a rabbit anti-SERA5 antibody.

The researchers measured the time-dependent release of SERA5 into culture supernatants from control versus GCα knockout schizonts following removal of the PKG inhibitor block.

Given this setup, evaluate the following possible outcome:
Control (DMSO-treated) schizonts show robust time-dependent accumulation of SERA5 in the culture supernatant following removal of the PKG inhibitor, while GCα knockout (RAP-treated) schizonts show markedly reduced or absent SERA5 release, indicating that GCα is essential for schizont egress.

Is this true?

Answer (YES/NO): YES